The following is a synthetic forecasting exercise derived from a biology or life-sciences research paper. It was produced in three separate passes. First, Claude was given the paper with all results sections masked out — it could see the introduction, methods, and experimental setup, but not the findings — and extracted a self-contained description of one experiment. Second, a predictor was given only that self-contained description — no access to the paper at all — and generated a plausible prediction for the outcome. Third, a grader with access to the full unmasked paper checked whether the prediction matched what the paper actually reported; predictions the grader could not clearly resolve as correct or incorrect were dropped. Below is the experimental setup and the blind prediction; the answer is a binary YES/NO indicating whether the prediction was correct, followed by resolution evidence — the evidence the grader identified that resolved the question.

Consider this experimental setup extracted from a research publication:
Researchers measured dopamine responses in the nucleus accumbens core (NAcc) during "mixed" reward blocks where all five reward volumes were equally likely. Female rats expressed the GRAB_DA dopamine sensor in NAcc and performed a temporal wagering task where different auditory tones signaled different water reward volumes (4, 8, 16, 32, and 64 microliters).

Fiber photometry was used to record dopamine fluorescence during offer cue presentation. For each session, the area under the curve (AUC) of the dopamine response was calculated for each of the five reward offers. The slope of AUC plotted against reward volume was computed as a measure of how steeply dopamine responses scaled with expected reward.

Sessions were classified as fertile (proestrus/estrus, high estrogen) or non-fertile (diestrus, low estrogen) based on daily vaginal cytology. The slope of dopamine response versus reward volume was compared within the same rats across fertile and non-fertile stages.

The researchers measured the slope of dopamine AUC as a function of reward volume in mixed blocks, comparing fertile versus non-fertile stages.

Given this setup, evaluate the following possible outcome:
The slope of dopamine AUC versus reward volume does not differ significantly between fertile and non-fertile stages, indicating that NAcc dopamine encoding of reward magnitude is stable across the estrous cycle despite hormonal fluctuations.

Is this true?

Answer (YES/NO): NO